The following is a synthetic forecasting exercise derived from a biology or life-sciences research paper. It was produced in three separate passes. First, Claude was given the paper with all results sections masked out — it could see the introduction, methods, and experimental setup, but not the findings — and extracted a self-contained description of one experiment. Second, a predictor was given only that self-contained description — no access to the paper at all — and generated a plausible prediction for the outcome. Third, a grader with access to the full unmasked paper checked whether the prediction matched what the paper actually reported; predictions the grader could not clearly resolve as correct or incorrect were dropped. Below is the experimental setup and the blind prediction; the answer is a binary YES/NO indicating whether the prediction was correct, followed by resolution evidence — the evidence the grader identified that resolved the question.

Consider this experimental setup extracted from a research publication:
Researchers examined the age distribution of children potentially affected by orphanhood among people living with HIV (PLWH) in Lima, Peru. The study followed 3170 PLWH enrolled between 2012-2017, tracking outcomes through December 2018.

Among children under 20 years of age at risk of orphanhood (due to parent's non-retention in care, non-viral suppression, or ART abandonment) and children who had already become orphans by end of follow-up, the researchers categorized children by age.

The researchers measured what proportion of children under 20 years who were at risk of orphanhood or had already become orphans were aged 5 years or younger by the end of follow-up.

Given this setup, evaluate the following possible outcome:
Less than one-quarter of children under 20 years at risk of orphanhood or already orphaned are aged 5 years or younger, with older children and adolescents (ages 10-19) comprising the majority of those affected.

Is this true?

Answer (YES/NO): NO